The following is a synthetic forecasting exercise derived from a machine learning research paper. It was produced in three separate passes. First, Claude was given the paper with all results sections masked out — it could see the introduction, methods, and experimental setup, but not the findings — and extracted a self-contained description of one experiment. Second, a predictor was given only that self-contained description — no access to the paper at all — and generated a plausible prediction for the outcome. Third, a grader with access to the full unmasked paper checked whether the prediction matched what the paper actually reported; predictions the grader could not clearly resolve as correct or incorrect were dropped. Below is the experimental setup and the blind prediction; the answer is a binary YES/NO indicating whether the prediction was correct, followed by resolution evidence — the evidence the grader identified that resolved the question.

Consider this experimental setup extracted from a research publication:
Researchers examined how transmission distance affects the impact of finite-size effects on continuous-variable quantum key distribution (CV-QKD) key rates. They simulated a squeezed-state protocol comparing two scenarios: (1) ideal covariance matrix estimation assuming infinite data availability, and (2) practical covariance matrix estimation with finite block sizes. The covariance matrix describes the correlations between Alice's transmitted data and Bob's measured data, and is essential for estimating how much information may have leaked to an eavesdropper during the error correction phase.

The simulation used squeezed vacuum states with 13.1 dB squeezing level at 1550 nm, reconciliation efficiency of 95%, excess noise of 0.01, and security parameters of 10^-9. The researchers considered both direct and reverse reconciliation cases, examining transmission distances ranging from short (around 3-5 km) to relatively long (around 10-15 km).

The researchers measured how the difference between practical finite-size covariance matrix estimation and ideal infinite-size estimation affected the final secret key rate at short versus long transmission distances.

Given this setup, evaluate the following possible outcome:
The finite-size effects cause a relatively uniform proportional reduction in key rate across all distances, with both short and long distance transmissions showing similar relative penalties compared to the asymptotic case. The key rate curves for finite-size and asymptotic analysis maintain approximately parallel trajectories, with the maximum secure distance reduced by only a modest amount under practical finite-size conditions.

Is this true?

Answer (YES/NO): YES